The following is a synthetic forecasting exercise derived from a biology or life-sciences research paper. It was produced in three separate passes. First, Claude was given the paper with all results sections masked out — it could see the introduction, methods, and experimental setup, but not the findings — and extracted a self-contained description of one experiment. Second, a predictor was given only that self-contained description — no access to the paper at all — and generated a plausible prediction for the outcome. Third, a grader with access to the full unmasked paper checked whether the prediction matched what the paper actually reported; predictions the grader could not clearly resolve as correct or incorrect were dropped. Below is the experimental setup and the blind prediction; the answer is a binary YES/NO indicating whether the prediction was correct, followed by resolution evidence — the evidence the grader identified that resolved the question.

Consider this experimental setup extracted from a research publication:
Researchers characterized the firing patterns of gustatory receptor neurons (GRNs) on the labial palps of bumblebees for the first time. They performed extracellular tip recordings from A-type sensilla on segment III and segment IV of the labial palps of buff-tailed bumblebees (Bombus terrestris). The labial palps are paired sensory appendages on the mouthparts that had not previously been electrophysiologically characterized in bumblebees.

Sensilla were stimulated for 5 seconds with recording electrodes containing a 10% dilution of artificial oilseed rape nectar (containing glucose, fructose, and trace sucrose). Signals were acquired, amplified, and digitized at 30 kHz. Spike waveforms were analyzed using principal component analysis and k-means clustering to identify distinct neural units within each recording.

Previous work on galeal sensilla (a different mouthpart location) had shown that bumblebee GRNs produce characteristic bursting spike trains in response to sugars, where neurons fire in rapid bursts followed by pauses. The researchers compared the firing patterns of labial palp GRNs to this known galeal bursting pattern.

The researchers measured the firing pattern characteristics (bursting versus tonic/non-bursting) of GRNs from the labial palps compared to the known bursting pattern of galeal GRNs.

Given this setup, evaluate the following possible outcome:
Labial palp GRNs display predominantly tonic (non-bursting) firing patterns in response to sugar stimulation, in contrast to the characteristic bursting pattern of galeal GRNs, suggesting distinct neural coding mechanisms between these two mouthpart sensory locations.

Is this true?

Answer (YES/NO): YES